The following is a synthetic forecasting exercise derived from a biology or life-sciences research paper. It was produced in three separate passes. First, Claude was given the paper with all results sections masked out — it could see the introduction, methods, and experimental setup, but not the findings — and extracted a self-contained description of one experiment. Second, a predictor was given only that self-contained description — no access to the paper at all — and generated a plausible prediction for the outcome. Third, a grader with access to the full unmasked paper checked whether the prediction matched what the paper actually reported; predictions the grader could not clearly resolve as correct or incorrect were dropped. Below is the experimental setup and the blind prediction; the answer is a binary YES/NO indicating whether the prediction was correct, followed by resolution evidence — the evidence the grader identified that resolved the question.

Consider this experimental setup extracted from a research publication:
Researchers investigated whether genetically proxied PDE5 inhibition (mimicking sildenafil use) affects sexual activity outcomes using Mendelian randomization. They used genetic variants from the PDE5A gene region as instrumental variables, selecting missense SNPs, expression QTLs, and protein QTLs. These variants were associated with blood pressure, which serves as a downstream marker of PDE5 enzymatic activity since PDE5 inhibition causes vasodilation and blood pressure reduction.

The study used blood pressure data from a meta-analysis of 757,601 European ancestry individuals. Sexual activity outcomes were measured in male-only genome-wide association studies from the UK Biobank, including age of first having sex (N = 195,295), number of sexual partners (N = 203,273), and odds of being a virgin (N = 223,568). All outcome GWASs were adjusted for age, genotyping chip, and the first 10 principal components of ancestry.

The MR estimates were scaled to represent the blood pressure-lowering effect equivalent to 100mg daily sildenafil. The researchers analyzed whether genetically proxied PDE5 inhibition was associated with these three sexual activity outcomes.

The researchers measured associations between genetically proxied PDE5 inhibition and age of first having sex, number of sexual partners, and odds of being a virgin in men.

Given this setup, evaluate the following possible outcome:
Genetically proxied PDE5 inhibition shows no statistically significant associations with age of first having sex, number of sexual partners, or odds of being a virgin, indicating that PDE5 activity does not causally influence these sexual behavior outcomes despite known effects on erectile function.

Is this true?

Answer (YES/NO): YES